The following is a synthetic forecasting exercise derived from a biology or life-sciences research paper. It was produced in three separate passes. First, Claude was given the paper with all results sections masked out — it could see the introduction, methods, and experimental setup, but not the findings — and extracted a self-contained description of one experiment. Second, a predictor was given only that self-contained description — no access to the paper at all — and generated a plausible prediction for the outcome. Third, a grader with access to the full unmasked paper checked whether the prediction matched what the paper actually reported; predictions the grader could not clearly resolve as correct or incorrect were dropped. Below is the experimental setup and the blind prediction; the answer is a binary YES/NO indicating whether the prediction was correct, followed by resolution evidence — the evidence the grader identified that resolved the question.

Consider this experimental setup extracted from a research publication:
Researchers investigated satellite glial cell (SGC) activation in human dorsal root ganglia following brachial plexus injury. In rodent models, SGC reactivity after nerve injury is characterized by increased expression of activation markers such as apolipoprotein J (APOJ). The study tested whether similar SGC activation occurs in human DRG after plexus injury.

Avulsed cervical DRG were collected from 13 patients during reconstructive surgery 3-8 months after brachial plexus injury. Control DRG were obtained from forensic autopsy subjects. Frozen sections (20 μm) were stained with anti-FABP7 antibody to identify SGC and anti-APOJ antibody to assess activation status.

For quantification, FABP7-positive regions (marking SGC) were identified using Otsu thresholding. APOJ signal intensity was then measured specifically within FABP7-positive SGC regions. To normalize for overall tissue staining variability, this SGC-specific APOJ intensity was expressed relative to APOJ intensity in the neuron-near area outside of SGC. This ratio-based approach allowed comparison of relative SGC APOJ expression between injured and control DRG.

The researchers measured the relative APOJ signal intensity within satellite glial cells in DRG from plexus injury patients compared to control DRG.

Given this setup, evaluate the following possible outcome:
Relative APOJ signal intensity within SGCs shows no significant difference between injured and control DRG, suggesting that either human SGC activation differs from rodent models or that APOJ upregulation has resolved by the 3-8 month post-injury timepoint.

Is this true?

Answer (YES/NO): YES